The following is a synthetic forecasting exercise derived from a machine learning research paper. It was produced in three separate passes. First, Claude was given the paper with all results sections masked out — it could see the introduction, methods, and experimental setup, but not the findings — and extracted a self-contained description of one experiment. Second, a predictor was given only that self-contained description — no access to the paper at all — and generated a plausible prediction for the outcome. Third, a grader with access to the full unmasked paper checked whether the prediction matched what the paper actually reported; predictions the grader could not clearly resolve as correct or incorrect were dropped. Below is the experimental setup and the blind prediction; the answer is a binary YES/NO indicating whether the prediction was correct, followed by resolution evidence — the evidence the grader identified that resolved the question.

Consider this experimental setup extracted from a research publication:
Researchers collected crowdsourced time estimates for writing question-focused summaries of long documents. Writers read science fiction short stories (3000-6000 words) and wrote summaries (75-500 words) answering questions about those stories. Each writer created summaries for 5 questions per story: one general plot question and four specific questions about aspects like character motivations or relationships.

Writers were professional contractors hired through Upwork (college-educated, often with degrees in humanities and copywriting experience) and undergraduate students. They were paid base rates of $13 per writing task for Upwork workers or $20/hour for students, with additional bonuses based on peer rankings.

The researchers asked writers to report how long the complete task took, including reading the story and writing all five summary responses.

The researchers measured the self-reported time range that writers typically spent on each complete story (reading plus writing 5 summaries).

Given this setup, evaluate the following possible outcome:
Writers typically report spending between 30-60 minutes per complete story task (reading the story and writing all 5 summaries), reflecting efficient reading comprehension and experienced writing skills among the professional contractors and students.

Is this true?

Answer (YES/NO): NO